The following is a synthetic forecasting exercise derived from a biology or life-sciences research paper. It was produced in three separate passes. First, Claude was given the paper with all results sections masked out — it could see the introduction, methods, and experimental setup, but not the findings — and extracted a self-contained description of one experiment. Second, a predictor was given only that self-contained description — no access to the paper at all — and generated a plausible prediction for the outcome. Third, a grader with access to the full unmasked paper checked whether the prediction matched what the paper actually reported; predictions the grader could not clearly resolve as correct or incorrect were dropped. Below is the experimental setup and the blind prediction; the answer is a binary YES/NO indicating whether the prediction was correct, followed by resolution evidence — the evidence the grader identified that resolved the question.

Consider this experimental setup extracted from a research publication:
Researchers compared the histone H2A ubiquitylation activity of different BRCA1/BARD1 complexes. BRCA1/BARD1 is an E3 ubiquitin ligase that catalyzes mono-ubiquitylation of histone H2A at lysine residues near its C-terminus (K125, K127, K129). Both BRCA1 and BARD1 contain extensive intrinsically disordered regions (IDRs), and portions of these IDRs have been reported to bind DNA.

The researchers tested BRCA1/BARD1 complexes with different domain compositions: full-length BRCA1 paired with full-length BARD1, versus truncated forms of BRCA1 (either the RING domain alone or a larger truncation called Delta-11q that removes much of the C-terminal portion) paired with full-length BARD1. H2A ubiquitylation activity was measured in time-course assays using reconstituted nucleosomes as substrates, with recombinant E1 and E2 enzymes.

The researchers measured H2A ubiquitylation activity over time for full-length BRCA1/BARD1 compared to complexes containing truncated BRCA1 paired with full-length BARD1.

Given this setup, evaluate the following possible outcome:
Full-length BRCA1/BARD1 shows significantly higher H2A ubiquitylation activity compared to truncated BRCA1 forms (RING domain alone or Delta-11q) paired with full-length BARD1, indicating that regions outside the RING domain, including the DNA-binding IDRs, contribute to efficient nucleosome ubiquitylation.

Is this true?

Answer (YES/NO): NO